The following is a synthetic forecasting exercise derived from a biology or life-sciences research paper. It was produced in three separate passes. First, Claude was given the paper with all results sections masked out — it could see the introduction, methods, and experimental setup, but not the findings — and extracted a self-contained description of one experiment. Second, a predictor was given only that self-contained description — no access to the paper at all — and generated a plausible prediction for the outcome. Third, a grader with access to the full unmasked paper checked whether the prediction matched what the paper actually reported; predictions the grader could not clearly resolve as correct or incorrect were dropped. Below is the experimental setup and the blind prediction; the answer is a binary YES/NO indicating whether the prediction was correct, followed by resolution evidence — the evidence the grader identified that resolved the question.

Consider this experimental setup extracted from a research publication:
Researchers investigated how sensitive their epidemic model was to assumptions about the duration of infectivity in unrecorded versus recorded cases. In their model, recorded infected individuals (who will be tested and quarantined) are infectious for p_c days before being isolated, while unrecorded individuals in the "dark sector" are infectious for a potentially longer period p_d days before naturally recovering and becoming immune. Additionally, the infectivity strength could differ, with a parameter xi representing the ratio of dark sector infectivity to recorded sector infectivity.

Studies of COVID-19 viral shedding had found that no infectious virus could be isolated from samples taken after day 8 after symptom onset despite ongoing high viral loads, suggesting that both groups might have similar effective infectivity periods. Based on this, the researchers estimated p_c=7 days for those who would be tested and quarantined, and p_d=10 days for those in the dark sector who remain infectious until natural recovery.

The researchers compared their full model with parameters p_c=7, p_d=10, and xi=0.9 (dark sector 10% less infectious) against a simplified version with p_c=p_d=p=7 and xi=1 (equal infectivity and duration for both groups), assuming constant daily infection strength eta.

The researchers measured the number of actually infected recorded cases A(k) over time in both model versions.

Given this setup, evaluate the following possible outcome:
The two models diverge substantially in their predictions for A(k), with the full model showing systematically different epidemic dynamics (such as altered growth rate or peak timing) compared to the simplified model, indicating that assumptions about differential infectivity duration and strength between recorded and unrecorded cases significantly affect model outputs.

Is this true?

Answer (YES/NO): NO